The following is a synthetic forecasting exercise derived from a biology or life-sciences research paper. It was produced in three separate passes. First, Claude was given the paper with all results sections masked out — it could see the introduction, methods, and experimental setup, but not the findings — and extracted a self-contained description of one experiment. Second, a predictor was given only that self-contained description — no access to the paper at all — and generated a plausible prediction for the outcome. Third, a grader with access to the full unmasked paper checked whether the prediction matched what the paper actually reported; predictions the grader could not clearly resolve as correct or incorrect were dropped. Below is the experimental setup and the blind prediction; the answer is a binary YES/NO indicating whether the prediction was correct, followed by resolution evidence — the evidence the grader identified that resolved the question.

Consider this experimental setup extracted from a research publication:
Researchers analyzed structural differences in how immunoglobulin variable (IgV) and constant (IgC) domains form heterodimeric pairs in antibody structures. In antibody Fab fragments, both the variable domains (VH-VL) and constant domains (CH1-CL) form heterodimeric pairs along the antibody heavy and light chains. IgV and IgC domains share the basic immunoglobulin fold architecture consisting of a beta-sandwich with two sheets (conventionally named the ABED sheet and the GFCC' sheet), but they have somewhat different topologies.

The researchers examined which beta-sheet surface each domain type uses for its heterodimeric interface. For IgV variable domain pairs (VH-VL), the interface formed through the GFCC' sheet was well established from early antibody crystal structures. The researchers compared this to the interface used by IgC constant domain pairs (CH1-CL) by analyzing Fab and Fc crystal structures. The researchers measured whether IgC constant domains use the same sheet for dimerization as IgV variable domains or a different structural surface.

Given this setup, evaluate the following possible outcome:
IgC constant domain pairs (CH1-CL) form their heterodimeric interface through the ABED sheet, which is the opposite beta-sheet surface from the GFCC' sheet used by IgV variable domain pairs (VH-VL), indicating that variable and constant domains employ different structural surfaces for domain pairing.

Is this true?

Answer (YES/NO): YES